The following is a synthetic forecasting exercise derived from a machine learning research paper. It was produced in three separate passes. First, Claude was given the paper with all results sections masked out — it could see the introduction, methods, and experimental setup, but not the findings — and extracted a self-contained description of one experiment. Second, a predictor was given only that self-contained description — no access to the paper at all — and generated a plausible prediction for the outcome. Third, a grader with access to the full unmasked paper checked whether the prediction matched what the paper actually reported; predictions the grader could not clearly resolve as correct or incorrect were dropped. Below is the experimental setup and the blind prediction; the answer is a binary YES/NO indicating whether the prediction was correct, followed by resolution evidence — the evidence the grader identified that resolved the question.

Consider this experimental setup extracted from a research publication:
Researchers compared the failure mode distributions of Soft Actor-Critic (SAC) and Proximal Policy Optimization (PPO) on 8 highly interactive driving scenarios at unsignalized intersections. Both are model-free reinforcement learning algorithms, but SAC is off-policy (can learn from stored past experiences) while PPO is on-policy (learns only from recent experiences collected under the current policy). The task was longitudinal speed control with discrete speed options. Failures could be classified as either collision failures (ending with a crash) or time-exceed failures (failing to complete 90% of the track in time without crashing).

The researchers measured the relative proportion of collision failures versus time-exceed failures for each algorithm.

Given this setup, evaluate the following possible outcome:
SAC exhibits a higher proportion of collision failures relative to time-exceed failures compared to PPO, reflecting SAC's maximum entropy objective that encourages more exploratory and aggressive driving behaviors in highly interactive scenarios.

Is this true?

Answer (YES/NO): YES